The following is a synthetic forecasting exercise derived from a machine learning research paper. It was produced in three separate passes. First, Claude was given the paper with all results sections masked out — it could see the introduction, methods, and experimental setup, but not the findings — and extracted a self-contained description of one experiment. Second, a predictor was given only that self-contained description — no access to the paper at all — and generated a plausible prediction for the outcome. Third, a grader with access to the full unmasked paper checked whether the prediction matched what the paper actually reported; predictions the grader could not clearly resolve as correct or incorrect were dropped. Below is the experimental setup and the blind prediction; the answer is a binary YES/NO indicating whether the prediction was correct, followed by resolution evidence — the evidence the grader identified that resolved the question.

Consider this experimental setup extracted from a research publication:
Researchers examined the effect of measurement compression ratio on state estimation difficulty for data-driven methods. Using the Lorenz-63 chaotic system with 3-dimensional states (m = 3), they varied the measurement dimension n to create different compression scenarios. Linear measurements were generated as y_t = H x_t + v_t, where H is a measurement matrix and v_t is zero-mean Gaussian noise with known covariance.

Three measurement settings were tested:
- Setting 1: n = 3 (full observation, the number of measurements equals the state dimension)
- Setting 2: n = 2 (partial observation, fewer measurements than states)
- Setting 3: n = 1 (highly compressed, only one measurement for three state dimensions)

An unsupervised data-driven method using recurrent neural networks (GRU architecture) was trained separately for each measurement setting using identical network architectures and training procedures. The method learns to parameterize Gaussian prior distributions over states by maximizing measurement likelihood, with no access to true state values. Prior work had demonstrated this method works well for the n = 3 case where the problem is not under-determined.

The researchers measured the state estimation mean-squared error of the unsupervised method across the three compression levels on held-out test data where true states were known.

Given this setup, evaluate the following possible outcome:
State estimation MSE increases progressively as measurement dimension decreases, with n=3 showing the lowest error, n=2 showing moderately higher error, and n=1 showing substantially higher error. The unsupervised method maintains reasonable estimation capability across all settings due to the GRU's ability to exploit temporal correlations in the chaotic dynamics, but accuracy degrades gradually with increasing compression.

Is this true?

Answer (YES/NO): NO